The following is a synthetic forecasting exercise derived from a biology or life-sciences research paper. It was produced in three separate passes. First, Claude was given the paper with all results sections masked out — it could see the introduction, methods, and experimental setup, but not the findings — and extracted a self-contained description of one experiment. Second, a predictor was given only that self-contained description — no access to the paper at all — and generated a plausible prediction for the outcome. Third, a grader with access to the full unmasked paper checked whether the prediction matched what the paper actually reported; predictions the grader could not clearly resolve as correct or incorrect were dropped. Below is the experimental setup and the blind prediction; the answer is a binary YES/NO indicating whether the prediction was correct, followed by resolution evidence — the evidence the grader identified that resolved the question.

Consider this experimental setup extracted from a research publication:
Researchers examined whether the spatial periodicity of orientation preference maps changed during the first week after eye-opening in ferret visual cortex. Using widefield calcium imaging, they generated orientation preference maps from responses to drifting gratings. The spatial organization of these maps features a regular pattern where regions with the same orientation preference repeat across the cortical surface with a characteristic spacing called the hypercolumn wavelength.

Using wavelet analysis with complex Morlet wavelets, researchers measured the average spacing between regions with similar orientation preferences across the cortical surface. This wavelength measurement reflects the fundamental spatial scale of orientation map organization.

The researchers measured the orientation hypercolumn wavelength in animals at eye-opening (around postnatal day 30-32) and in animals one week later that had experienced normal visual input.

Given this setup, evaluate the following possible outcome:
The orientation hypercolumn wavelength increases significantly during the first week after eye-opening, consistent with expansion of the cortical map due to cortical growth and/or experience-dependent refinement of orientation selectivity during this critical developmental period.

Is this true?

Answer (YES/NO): NO